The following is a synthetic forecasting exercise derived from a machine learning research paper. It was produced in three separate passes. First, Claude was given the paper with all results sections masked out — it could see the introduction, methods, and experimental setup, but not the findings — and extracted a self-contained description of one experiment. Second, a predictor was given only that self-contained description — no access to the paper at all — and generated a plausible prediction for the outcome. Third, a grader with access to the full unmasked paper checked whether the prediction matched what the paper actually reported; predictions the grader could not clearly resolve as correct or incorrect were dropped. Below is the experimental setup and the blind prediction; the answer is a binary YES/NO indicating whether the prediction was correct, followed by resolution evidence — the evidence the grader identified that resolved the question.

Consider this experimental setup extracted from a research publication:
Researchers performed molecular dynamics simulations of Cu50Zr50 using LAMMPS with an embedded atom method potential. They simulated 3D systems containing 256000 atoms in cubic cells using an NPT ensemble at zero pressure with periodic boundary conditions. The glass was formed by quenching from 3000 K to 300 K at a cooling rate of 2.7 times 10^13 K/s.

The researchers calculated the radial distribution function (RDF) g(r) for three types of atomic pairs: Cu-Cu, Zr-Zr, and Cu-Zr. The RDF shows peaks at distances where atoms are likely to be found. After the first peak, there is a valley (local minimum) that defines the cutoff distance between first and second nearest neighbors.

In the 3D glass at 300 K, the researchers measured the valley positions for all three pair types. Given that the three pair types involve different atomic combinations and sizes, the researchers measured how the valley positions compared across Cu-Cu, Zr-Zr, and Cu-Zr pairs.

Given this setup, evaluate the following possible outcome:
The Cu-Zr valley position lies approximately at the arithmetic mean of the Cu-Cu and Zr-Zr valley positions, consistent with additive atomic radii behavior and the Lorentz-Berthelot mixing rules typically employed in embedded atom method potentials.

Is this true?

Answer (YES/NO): NO